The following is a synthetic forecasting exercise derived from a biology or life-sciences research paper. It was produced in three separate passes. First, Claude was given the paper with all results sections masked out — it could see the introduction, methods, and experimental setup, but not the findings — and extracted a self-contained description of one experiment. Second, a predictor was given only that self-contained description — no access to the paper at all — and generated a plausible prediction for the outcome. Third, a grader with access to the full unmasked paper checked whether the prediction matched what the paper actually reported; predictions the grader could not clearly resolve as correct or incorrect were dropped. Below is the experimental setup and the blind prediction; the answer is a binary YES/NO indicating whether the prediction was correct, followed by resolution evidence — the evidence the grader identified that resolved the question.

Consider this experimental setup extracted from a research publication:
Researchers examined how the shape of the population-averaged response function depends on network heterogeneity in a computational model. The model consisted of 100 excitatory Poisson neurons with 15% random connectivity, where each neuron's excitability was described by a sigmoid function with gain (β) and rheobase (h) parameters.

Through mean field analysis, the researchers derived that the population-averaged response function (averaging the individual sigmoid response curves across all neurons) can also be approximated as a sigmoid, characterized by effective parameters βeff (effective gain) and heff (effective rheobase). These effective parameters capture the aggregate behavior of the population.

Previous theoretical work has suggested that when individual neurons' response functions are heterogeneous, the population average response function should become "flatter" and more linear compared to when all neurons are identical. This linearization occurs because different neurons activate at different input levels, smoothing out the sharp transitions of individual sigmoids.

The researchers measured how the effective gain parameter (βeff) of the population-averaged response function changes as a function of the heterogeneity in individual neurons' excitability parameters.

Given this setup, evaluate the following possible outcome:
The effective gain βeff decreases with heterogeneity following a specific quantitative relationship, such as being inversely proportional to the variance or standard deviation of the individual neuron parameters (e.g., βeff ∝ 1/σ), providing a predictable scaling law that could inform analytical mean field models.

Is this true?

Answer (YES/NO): NO